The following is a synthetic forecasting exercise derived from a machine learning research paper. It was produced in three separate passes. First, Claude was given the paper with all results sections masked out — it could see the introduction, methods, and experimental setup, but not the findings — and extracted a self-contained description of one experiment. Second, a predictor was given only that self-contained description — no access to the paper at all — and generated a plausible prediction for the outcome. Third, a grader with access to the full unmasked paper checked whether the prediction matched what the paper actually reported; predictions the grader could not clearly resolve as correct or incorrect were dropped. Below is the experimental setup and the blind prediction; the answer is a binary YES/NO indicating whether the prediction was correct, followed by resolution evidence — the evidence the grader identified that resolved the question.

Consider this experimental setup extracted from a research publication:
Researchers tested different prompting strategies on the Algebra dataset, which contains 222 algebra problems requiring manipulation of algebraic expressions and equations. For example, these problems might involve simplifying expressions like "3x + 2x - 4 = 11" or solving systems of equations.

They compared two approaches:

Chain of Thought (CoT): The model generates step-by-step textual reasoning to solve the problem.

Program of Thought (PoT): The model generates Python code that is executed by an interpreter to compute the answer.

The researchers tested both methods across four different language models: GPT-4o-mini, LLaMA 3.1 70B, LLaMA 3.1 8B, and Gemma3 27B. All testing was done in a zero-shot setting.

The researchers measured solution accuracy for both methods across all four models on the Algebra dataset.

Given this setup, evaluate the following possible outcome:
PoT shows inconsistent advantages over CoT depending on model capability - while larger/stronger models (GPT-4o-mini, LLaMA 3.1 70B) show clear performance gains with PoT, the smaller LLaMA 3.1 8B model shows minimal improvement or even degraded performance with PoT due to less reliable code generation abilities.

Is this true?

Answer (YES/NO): NO